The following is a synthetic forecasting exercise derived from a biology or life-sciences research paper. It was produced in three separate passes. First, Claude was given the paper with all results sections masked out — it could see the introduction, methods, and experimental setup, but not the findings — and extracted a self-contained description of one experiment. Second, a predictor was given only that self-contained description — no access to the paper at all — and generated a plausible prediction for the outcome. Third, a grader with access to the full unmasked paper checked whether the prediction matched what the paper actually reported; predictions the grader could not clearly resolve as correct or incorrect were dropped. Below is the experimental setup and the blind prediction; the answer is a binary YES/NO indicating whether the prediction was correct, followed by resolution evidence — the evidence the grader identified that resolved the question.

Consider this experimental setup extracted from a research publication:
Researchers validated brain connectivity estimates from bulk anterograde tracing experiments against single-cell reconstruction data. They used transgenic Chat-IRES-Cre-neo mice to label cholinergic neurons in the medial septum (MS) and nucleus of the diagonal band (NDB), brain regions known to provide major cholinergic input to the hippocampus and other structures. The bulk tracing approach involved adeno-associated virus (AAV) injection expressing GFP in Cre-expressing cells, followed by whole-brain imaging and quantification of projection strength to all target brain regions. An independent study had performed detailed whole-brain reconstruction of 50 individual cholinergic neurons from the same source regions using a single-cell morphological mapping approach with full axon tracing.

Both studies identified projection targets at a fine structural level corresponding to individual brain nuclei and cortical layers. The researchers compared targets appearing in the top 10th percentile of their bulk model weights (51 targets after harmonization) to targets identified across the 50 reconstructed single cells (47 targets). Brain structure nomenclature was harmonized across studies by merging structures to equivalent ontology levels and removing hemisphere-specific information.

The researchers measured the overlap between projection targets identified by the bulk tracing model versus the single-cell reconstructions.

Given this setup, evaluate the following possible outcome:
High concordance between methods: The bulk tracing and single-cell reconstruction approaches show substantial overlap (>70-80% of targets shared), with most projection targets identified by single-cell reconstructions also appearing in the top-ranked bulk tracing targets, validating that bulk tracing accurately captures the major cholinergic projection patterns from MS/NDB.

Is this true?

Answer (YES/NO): NO